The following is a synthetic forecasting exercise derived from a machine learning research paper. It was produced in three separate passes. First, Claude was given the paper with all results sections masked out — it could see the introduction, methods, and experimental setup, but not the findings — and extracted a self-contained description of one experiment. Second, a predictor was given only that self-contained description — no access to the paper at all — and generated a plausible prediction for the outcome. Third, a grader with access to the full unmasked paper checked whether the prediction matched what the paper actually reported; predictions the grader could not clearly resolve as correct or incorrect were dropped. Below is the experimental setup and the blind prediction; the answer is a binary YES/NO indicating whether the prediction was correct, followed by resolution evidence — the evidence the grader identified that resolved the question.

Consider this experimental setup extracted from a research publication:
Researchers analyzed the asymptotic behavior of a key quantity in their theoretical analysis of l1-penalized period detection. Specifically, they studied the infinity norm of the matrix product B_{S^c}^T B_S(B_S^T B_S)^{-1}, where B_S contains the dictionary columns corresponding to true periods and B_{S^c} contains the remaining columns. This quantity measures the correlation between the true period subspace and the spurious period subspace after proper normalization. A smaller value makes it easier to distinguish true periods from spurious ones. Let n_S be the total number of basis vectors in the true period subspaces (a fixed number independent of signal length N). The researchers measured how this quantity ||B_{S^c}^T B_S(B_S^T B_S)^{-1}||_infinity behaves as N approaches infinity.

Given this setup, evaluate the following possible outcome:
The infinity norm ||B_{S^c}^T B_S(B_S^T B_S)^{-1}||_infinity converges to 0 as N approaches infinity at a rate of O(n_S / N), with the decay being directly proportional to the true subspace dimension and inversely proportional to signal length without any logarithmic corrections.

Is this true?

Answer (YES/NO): NO